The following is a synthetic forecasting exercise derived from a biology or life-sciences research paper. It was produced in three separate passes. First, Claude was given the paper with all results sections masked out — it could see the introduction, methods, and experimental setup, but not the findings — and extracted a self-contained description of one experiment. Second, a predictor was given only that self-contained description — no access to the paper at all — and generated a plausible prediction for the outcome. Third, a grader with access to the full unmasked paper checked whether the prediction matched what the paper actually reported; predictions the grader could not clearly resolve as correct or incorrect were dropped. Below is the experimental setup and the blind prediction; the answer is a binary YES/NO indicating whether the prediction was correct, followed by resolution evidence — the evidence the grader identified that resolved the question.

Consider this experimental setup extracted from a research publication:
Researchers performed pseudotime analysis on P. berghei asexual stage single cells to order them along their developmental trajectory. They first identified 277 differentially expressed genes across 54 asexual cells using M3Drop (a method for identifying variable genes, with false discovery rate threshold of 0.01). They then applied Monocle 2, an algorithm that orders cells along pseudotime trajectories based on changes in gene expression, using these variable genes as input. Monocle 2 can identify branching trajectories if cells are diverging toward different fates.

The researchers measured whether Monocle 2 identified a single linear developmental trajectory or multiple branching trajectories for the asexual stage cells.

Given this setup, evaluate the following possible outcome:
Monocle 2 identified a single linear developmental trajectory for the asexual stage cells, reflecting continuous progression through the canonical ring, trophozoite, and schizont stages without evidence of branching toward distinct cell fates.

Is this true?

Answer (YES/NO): YES